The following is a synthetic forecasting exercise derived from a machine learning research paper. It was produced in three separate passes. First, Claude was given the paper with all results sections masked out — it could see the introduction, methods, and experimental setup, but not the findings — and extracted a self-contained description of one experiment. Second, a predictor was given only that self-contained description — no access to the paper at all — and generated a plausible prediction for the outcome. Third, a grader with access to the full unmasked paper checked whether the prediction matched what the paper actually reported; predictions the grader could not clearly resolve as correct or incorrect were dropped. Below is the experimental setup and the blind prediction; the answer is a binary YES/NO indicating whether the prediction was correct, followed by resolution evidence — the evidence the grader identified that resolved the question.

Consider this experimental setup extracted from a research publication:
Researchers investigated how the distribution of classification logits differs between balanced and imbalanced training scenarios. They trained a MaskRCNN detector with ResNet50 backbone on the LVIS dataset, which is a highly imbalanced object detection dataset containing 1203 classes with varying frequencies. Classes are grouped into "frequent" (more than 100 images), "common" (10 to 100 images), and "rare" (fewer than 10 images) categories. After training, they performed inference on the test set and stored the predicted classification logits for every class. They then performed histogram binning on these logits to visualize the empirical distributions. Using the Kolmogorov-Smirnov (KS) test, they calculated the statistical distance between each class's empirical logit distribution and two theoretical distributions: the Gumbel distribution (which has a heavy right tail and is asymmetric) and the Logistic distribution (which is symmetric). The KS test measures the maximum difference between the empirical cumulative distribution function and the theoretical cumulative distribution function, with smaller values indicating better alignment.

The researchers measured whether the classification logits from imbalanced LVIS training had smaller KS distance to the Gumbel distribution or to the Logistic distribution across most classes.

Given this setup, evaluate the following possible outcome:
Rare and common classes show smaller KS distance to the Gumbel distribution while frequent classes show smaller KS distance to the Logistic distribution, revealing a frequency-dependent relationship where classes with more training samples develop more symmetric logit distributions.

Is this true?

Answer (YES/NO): NO